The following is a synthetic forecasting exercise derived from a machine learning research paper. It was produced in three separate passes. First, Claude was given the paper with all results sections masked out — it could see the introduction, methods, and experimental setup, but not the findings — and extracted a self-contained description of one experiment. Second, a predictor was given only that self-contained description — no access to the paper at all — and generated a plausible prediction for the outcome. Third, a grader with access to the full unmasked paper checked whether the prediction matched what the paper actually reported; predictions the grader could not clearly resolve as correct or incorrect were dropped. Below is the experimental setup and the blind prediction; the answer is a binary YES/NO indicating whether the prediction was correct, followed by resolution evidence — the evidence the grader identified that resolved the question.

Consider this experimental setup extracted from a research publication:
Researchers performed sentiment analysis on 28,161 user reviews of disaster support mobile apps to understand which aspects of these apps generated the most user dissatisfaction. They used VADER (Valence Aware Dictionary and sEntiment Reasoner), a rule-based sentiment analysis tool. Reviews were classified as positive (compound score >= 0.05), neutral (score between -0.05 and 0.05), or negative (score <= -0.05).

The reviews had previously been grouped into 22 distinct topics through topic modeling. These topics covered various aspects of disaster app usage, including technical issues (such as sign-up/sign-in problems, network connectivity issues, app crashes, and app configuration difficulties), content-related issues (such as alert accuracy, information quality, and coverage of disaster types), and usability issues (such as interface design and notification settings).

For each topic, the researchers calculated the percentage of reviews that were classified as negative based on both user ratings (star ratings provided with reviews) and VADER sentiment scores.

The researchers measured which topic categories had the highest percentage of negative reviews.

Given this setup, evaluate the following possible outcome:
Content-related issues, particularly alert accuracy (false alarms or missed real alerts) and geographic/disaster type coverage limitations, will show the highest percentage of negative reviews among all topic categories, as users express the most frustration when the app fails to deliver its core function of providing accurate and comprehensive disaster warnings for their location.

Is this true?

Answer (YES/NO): NO